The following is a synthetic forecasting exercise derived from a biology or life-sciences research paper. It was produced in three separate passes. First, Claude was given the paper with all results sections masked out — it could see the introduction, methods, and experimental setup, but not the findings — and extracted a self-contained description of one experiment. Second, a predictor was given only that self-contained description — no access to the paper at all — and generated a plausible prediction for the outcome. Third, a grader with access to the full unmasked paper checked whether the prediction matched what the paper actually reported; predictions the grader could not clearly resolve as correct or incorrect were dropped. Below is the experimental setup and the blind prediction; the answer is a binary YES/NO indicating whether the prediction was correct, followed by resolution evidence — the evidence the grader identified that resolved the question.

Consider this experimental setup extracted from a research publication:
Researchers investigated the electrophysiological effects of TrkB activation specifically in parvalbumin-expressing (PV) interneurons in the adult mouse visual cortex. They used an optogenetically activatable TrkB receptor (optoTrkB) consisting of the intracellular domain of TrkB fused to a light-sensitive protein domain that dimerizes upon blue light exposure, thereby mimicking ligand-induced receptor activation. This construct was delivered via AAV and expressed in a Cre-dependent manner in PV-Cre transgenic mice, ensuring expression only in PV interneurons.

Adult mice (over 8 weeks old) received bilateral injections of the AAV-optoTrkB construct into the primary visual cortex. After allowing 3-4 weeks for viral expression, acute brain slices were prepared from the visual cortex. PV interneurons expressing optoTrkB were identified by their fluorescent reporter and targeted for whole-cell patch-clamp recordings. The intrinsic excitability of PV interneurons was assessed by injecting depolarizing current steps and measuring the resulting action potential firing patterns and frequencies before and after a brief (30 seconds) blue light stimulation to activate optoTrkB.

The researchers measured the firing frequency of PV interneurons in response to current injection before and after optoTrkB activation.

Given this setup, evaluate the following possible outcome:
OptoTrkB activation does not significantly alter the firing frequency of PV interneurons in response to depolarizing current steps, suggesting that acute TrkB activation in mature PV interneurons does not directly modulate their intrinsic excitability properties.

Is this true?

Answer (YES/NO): NO